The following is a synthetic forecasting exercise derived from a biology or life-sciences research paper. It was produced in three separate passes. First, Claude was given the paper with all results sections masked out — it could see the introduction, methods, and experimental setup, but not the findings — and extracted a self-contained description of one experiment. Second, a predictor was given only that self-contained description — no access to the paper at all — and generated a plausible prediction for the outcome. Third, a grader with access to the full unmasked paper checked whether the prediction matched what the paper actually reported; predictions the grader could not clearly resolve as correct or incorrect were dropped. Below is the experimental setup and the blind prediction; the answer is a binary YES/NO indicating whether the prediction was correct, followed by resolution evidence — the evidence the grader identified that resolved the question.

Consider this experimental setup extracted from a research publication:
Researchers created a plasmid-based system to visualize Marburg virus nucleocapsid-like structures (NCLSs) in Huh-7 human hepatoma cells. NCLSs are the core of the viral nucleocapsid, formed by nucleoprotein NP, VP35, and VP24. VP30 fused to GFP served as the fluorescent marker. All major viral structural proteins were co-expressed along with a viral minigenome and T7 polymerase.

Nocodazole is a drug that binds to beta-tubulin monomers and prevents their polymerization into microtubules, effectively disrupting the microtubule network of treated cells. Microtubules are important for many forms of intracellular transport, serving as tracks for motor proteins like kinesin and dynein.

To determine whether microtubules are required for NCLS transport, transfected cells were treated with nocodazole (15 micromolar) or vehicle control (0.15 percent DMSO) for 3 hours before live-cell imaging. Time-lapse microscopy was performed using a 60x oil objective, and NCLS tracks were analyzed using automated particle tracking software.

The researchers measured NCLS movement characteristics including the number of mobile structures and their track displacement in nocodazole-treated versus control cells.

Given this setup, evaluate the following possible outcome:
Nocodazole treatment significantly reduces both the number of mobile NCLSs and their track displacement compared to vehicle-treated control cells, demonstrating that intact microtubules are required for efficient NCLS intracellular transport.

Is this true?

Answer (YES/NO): NO